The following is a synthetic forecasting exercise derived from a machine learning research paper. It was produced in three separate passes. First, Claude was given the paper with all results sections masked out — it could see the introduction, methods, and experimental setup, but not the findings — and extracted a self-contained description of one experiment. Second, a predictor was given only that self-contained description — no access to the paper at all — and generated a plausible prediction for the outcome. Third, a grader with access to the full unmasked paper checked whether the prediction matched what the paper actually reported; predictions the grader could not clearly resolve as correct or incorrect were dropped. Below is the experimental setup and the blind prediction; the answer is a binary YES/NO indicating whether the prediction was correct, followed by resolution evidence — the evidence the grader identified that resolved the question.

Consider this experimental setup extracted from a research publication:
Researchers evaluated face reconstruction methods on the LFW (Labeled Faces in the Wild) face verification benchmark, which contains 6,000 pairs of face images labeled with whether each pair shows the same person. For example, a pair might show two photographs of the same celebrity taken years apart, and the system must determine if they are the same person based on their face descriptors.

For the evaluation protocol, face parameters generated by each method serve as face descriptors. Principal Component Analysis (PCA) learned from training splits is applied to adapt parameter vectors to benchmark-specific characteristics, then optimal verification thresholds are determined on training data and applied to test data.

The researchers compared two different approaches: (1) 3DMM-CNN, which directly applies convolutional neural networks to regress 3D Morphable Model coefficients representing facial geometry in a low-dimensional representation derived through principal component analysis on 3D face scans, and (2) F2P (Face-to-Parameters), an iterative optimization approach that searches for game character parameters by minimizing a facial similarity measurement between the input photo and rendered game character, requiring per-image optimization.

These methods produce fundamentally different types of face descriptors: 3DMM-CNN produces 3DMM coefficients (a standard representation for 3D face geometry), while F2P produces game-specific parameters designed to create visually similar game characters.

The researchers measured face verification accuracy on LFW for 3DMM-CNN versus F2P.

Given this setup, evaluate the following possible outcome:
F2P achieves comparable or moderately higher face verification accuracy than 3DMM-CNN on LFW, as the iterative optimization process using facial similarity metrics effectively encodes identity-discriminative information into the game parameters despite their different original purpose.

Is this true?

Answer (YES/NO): NO